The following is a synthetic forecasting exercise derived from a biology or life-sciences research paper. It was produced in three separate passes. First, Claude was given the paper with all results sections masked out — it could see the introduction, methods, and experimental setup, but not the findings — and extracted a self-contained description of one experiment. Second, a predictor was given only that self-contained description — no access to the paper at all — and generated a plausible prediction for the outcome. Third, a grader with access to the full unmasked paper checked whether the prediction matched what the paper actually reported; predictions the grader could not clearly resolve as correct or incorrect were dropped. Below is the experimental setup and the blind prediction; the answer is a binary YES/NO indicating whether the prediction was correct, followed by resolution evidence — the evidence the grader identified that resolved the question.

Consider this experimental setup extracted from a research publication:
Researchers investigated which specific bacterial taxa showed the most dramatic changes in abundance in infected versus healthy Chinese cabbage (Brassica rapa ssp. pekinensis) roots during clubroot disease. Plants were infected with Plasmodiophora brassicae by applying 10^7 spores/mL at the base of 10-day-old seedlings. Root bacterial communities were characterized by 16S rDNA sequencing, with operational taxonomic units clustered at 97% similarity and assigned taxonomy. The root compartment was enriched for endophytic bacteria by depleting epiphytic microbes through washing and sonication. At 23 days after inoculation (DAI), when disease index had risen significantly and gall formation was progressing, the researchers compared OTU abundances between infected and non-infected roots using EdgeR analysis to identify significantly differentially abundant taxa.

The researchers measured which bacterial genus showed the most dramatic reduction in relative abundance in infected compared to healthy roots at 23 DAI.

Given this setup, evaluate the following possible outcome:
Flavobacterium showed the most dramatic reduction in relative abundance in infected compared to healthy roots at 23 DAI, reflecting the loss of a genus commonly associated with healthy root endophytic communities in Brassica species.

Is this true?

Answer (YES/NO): NO